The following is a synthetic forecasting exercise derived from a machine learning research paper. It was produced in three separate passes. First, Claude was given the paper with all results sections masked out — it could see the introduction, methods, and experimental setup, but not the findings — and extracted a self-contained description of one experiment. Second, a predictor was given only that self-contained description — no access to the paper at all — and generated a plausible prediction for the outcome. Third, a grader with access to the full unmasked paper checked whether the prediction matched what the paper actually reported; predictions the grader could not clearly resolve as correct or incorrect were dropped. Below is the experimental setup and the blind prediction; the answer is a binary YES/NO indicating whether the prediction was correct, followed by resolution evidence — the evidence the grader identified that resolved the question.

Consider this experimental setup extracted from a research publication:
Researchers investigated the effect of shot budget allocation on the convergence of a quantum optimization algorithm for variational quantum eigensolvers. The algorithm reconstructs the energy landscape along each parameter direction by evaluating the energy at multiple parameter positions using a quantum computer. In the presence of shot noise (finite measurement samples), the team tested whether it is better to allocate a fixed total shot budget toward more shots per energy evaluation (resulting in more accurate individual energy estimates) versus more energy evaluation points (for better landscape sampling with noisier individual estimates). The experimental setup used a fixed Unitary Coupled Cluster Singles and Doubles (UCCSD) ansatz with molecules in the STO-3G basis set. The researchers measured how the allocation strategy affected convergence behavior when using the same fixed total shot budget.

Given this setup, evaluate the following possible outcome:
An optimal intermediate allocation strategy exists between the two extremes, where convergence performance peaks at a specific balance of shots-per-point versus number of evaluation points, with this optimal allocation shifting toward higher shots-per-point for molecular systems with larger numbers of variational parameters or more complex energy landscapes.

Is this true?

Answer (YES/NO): NO